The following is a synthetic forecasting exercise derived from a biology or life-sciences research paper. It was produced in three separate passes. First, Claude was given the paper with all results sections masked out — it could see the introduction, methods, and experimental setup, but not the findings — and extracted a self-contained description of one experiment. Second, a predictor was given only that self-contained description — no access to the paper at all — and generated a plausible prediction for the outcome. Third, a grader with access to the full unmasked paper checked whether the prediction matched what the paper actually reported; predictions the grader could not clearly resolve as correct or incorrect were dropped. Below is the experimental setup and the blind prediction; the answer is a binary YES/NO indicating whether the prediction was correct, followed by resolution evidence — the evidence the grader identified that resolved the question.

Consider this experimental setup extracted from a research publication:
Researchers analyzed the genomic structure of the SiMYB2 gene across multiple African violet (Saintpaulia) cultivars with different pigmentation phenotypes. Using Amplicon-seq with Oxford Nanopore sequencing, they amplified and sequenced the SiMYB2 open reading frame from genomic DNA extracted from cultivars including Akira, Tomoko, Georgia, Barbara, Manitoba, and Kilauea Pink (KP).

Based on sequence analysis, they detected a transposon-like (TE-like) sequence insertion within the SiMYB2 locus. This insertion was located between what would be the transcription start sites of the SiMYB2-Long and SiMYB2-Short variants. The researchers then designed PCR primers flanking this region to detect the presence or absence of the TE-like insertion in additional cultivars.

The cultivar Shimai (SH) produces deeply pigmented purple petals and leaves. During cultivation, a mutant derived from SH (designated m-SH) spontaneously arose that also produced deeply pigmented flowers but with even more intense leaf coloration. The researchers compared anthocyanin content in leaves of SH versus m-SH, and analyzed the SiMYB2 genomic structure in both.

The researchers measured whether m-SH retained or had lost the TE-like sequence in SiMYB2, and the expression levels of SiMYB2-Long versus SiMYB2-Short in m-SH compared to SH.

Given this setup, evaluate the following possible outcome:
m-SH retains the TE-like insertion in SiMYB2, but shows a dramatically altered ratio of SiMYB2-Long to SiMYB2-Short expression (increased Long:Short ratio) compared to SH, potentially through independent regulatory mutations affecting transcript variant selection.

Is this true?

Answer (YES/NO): NO